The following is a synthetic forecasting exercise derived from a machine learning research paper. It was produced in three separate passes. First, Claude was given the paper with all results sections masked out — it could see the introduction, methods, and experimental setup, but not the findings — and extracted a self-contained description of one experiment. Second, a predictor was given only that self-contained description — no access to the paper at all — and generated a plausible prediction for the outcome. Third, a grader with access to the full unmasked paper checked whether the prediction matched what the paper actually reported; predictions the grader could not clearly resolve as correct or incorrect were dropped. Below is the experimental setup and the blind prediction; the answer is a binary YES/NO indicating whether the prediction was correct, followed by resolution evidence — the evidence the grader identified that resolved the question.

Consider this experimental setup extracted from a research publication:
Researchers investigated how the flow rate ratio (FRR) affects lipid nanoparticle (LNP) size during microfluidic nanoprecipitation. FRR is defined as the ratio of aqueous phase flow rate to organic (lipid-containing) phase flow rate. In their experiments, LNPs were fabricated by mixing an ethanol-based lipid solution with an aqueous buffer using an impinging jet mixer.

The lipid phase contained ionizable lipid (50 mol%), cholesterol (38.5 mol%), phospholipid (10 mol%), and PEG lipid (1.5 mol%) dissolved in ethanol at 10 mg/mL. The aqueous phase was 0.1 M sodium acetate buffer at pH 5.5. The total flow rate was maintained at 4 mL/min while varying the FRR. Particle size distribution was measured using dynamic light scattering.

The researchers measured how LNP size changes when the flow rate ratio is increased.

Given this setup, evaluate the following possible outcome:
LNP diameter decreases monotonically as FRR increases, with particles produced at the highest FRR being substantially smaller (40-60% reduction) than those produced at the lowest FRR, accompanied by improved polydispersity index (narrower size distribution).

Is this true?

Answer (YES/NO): NO